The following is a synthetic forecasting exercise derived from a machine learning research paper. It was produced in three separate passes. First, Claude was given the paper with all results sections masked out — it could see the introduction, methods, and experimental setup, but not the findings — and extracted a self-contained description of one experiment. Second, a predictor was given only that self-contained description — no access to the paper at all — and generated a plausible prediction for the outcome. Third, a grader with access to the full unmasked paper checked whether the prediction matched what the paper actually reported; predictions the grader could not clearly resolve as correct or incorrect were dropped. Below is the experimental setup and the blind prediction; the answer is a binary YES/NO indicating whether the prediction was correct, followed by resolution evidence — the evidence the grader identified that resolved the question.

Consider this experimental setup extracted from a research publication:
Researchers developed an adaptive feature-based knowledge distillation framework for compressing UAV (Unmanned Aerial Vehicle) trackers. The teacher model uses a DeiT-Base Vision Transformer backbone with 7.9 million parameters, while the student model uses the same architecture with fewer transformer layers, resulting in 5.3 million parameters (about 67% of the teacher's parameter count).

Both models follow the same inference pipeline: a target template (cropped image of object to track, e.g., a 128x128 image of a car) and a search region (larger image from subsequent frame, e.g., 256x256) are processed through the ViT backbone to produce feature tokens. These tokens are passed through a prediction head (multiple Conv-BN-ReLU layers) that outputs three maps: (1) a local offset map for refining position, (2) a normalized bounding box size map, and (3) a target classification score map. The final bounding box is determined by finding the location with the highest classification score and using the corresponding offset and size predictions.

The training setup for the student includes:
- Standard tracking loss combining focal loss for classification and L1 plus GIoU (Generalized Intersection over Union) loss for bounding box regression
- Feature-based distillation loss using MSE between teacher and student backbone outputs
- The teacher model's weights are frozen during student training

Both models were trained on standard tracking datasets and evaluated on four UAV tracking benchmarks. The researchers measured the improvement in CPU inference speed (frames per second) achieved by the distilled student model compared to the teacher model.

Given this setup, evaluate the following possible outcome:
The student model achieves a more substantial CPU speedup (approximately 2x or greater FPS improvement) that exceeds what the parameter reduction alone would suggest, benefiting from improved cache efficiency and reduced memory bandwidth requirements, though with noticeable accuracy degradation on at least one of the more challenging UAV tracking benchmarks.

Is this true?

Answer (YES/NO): NO